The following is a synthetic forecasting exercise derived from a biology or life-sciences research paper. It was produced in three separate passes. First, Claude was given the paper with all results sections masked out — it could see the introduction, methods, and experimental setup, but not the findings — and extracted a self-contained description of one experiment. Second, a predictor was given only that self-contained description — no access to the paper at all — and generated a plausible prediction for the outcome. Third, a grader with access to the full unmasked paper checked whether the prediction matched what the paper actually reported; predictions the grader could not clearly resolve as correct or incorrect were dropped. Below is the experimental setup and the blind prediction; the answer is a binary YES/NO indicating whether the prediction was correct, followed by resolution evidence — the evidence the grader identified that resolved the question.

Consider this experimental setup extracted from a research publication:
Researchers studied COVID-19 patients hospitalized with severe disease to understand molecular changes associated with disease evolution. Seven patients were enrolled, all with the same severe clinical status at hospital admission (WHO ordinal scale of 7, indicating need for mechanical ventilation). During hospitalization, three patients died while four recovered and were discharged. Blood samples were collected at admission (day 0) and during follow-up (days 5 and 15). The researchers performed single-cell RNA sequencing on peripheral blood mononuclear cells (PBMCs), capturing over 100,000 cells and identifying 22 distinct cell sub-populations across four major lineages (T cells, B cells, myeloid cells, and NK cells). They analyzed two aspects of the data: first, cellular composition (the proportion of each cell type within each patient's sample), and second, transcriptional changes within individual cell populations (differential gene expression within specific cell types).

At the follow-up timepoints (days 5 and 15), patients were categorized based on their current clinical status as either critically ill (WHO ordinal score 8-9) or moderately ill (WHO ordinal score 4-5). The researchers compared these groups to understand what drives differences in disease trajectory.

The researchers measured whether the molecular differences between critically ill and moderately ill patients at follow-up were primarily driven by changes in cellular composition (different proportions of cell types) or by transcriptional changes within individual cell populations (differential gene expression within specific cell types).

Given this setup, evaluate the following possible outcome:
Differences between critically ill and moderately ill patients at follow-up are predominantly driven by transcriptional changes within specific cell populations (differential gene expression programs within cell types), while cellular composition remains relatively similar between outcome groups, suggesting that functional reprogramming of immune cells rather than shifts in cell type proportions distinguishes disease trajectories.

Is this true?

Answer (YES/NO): NO